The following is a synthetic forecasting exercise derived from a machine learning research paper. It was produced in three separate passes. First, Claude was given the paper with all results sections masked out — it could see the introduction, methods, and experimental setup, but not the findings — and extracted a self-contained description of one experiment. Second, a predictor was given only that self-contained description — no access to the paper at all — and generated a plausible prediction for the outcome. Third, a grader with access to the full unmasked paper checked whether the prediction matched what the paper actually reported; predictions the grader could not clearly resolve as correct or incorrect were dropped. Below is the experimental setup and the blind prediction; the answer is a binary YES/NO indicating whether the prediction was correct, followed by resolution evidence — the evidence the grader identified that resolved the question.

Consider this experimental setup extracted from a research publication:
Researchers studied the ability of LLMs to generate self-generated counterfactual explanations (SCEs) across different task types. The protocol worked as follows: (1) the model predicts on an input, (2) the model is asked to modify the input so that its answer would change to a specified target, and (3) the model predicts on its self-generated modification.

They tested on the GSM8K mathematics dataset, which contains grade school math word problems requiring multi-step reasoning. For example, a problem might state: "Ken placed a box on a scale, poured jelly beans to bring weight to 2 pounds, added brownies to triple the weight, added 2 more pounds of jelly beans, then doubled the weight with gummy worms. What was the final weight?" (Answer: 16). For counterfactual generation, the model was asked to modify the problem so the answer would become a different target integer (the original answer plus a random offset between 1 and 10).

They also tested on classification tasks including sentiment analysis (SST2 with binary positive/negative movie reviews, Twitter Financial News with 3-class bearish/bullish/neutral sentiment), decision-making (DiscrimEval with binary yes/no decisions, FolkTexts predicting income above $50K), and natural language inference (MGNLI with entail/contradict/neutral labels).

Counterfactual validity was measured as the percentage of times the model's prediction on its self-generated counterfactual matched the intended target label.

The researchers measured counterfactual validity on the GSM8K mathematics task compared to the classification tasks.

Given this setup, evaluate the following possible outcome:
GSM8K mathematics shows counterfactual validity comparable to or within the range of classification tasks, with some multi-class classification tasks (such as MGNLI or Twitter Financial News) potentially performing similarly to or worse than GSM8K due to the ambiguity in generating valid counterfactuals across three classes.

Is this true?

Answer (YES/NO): NO